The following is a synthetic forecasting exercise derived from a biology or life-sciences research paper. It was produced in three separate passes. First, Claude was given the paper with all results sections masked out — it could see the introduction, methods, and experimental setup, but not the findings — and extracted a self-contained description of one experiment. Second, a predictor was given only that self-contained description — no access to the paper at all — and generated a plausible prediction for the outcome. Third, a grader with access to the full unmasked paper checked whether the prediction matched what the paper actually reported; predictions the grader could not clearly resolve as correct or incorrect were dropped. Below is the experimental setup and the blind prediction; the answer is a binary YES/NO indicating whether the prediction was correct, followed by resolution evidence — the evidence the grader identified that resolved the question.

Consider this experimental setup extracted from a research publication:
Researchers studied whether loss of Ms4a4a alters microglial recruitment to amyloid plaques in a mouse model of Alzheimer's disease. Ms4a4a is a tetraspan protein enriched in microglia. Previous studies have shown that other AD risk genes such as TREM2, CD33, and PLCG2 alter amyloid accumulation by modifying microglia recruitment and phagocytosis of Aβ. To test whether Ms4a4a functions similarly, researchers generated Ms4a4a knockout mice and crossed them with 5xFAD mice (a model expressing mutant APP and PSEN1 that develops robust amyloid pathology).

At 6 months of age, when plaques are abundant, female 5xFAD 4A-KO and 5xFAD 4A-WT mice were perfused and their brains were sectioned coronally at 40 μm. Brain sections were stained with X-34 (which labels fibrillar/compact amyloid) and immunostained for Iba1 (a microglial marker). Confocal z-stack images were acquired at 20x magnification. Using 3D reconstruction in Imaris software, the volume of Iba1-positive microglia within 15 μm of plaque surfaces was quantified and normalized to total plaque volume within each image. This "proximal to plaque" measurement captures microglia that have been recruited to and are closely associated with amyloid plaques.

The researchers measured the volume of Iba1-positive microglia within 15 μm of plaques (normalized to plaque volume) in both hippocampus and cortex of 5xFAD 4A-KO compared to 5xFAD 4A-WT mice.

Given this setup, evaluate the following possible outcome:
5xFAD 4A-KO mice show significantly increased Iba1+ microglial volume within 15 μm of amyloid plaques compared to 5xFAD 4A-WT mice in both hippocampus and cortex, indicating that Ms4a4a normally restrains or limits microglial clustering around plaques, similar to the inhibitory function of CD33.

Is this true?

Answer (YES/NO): NO